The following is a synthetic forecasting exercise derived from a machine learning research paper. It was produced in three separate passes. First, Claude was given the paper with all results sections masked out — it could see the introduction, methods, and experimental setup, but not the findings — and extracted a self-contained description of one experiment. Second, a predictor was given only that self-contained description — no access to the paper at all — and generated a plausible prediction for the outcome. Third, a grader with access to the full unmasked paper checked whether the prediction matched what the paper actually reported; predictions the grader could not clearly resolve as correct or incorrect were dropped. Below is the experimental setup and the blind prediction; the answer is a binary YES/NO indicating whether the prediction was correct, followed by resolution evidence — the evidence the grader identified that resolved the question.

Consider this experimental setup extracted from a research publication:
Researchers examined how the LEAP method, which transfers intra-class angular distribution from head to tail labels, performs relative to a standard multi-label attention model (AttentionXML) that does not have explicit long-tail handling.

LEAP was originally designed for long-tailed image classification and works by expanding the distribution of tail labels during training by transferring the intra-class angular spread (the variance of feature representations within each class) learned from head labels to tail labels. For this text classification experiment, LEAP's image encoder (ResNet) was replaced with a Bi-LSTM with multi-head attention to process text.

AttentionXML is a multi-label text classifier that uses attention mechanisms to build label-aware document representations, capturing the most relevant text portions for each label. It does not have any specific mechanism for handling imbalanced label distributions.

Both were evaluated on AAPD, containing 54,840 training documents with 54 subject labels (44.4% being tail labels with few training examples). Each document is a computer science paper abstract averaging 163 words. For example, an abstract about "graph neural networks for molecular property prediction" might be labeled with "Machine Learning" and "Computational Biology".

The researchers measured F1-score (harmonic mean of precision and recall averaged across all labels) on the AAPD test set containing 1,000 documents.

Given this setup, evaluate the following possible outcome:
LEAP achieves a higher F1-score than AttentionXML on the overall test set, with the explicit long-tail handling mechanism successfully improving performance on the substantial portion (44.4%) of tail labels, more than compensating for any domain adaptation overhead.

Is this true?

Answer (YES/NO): NO